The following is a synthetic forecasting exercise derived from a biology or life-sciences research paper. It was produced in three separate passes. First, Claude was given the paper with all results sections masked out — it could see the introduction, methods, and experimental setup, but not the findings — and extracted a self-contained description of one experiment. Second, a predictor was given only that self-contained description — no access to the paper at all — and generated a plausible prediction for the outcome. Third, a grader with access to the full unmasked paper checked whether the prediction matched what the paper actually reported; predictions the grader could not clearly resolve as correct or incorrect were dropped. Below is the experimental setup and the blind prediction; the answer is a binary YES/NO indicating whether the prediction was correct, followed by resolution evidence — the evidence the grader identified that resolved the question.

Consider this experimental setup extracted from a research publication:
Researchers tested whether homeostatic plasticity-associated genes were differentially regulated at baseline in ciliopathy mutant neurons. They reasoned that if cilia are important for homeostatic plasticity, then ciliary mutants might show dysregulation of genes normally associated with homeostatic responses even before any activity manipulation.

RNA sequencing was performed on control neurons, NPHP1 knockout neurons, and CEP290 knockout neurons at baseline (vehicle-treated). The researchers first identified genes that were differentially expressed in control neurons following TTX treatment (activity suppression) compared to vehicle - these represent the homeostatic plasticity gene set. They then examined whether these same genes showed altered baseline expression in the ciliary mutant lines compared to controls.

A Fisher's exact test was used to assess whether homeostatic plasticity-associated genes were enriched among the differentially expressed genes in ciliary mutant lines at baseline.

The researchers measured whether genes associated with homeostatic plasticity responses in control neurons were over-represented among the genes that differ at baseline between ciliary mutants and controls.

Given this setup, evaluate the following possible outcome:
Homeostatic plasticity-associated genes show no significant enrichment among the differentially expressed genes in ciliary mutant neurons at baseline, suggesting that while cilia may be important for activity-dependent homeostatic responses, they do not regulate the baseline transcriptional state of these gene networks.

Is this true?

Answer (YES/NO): NO